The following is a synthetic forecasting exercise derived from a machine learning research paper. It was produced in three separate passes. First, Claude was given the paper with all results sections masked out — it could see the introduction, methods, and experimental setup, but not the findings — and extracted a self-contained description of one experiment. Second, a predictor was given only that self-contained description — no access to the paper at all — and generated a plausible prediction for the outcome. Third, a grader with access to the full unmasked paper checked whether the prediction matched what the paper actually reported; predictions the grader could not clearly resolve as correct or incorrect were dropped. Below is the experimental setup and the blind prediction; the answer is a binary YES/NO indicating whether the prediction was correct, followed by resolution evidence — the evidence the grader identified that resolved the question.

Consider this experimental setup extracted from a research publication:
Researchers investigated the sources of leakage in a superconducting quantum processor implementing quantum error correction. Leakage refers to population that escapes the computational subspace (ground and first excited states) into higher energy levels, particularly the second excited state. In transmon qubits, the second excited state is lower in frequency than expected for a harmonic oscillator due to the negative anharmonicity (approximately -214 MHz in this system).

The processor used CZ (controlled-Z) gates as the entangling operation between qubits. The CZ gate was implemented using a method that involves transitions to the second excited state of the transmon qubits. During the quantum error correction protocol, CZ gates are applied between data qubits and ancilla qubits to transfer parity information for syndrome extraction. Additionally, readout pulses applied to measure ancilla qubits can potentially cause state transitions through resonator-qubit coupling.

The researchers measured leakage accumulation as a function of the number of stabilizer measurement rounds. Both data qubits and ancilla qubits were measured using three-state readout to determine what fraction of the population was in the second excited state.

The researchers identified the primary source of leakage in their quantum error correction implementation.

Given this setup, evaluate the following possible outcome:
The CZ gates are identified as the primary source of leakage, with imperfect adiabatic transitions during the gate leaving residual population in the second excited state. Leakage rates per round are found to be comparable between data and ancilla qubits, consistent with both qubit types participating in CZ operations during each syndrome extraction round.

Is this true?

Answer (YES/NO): NO